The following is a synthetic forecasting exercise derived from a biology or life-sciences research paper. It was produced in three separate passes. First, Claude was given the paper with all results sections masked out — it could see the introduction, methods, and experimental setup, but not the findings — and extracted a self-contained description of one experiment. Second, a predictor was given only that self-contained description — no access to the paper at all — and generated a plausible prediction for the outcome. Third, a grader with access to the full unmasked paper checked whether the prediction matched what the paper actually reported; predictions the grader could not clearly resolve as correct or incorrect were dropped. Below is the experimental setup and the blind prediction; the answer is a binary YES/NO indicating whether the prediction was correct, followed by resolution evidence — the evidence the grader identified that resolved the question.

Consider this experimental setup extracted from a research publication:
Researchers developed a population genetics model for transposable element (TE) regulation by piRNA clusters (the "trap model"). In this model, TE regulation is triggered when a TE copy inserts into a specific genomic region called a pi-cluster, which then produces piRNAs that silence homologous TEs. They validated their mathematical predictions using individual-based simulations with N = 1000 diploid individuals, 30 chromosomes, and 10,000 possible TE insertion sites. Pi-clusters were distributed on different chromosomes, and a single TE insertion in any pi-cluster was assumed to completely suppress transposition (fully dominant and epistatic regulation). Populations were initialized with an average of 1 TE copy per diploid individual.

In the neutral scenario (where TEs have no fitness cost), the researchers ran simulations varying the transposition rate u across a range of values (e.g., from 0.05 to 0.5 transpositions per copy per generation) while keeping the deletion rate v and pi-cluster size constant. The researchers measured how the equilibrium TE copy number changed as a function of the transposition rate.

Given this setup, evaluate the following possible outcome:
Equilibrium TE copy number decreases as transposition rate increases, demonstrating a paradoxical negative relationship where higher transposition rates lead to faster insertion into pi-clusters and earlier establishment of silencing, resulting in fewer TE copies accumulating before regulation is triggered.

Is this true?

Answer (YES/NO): NO